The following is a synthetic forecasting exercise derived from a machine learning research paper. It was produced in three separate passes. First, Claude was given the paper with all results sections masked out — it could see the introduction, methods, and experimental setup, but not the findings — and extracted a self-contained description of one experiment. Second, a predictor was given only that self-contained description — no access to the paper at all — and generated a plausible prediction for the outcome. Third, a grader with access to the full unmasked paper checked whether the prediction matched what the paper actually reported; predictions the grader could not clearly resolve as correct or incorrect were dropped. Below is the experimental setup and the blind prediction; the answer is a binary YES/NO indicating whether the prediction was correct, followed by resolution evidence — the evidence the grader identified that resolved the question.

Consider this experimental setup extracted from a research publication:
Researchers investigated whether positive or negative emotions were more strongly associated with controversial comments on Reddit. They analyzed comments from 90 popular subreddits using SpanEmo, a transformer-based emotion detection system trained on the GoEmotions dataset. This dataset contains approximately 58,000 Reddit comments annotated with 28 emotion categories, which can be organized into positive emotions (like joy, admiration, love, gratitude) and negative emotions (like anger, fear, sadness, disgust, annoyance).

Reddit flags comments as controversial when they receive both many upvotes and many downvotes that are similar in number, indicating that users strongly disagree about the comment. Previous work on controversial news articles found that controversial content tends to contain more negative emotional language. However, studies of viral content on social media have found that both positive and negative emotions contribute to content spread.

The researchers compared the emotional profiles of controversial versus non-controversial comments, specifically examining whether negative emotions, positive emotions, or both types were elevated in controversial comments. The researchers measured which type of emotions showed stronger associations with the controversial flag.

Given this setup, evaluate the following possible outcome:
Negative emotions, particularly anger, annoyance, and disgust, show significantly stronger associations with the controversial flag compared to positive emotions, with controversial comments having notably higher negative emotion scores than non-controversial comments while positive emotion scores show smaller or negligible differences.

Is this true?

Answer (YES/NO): NO